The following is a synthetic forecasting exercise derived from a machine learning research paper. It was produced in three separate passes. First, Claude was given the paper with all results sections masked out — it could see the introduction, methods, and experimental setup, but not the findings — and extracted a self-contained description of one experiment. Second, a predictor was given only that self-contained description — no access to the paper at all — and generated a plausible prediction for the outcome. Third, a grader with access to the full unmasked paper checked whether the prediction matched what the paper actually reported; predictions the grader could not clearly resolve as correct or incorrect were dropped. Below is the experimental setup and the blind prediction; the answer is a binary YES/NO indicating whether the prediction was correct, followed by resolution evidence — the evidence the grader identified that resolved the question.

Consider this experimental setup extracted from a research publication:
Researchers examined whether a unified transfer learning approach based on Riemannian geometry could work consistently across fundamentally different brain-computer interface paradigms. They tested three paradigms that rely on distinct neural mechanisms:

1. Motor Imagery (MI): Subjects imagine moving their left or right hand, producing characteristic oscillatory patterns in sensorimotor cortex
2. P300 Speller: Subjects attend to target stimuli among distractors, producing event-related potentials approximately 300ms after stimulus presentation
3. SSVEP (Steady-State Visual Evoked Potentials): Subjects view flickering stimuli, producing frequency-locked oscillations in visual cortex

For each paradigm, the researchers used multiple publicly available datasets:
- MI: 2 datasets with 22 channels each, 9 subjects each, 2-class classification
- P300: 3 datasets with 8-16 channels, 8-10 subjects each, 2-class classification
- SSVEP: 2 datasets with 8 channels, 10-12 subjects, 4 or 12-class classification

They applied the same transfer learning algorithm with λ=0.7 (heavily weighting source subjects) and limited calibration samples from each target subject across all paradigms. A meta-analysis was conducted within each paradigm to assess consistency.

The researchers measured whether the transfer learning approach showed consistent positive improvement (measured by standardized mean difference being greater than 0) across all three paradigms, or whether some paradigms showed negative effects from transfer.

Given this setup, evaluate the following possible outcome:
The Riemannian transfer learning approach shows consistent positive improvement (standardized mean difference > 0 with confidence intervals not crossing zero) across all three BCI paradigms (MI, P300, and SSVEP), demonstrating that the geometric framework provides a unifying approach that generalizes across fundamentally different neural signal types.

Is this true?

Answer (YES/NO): YES